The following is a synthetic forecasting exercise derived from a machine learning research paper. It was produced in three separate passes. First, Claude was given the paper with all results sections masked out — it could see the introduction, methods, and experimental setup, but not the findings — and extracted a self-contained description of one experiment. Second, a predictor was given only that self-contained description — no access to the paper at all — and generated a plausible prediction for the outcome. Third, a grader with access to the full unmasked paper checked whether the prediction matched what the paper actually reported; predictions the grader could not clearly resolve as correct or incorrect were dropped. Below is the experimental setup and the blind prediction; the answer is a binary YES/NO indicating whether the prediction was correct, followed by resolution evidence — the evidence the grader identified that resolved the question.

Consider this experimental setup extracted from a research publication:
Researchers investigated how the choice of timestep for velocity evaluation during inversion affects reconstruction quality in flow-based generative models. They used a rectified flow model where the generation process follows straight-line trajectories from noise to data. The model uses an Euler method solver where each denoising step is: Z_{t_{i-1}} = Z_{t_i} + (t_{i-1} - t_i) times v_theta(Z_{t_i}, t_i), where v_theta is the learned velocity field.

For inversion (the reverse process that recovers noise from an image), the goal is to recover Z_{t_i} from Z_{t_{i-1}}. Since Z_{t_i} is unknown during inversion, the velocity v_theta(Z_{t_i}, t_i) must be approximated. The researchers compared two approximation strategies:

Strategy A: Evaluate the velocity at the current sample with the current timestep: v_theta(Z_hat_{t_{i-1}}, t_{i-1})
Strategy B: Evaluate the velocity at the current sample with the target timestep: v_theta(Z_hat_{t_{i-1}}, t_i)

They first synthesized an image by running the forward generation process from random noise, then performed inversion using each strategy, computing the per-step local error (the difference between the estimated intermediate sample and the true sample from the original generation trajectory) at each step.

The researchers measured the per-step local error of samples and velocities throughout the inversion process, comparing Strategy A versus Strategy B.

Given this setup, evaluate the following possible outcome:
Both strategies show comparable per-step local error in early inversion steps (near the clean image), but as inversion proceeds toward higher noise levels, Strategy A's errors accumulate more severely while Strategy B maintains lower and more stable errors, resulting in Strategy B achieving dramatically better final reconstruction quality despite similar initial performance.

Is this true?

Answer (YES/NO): NO